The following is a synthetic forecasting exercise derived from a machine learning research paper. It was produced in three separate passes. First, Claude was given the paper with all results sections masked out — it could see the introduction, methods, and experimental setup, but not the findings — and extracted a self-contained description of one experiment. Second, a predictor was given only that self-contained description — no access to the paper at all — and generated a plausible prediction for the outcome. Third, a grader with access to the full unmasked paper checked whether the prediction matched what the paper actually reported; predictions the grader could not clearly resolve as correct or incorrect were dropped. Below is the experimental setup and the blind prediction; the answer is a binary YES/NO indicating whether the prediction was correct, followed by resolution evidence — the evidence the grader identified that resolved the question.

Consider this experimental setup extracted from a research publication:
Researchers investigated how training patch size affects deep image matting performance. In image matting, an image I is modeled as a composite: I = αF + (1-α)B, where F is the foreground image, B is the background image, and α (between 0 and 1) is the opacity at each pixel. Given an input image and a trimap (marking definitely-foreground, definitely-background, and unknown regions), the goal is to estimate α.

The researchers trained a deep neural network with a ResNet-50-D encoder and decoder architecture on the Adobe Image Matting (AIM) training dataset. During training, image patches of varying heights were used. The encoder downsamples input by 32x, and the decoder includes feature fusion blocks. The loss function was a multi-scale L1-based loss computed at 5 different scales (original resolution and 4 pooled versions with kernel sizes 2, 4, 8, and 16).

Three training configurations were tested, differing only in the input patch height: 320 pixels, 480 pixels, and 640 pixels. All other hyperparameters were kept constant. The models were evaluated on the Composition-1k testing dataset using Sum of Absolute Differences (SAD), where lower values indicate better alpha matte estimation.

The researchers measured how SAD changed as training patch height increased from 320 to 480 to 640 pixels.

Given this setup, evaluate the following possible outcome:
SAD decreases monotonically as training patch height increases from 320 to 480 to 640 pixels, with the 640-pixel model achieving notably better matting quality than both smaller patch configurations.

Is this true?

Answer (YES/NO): YES